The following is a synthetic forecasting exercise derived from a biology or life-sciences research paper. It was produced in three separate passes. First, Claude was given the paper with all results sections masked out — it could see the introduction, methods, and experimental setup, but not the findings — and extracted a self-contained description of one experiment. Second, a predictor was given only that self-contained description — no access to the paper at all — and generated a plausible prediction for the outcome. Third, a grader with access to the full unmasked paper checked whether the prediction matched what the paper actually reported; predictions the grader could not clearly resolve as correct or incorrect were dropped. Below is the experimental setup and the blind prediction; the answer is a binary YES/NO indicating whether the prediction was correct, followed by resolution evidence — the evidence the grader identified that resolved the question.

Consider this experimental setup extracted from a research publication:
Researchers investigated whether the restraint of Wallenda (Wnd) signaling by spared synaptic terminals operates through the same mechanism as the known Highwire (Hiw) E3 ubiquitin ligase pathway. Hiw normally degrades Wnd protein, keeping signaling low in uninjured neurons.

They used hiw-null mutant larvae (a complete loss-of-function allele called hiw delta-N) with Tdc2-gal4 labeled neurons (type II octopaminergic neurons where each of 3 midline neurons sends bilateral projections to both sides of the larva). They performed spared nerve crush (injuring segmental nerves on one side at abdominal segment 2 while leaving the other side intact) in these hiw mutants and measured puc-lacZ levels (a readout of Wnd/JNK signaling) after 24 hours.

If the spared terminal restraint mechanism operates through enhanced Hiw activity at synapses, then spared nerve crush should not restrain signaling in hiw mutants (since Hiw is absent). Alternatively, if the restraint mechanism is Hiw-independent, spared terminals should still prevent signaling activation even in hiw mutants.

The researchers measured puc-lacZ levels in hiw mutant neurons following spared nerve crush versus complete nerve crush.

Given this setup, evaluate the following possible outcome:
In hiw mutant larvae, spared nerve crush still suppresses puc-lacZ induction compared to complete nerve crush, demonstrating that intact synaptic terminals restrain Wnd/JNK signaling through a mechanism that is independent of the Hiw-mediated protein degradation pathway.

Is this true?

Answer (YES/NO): YES